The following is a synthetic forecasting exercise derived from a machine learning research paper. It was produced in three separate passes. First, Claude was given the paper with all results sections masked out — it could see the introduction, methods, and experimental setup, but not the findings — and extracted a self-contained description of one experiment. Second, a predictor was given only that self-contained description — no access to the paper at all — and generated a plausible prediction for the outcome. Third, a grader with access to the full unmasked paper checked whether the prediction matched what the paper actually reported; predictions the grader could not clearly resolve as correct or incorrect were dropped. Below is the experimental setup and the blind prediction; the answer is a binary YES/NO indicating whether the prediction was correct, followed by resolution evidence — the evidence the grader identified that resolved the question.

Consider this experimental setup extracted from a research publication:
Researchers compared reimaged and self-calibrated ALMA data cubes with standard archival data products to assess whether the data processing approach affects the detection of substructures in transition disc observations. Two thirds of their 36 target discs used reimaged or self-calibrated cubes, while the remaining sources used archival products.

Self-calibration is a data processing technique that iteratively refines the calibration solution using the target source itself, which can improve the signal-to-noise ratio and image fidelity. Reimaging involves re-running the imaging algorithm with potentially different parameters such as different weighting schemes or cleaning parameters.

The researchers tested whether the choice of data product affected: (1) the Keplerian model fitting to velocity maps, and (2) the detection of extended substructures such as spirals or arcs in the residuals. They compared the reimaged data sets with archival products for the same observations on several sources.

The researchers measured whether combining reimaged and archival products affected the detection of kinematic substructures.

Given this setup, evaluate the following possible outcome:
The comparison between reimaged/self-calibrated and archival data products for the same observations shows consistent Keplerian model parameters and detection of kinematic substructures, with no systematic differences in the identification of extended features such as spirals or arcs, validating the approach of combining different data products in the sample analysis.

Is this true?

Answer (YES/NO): YES